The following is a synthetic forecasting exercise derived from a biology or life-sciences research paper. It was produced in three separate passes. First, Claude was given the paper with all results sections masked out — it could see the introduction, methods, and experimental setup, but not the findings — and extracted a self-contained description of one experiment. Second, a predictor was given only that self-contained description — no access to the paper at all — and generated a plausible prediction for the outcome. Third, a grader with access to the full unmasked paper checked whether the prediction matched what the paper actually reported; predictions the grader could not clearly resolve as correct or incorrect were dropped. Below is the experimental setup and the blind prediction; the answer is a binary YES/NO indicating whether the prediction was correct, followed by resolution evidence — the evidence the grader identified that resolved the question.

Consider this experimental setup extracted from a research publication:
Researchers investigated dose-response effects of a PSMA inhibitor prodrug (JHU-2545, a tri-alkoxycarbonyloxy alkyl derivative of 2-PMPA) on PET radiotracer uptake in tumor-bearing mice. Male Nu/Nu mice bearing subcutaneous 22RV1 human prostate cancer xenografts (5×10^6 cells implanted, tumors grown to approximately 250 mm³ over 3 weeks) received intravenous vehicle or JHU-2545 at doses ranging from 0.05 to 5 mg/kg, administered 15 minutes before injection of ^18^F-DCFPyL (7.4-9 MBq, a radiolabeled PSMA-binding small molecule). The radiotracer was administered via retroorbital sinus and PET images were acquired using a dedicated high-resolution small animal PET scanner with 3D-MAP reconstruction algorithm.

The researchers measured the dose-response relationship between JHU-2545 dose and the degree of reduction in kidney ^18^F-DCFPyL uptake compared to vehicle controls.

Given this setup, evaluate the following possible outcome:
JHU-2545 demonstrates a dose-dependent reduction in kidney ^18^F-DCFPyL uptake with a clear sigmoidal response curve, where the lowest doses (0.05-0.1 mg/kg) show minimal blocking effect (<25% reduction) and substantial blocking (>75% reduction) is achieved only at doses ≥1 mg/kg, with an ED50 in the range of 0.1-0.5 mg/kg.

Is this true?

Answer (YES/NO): NO